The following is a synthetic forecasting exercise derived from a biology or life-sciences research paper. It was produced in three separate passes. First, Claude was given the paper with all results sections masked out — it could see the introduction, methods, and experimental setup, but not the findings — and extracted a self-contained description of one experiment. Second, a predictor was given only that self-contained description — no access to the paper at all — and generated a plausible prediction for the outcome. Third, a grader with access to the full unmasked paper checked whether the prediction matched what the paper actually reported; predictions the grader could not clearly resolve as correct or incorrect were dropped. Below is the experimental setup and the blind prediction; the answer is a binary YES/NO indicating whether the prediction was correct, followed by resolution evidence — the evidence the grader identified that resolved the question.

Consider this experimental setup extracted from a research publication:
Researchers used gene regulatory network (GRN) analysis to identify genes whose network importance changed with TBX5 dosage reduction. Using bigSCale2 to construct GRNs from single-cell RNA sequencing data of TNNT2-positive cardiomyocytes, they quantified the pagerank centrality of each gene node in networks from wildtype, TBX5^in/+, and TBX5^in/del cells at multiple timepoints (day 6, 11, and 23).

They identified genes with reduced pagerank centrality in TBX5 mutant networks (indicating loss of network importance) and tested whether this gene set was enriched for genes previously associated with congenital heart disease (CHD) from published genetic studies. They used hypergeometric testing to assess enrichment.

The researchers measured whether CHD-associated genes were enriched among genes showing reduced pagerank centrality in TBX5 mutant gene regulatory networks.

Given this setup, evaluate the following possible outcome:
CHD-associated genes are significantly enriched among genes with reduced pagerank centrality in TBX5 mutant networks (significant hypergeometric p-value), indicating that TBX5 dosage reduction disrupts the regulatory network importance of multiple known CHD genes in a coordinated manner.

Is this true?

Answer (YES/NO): YES